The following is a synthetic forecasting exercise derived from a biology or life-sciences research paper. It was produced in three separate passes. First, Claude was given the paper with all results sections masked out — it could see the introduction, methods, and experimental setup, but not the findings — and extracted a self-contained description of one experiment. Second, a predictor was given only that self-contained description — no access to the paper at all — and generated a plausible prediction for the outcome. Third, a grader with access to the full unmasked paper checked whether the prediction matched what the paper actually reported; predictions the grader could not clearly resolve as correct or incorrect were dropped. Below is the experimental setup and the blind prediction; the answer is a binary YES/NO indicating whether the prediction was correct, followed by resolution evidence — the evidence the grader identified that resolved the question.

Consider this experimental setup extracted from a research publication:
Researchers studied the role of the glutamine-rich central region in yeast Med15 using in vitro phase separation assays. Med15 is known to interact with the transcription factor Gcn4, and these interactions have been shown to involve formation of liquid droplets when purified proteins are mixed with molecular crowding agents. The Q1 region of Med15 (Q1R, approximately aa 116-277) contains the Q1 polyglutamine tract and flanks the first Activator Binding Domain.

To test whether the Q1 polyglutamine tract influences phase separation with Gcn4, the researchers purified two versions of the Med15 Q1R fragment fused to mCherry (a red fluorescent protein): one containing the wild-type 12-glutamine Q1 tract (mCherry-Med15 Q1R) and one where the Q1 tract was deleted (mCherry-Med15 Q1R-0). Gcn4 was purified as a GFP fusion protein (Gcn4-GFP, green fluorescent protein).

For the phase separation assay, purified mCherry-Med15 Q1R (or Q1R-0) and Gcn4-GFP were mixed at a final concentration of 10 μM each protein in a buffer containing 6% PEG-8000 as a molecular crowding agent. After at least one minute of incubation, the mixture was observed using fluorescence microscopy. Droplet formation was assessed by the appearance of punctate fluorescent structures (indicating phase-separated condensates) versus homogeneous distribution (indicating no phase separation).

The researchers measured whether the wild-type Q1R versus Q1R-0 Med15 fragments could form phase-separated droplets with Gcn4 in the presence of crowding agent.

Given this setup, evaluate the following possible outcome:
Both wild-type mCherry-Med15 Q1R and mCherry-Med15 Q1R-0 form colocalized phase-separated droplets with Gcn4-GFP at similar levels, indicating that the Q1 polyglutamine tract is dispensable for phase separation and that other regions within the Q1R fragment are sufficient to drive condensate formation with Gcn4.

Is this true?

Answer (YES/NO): YES